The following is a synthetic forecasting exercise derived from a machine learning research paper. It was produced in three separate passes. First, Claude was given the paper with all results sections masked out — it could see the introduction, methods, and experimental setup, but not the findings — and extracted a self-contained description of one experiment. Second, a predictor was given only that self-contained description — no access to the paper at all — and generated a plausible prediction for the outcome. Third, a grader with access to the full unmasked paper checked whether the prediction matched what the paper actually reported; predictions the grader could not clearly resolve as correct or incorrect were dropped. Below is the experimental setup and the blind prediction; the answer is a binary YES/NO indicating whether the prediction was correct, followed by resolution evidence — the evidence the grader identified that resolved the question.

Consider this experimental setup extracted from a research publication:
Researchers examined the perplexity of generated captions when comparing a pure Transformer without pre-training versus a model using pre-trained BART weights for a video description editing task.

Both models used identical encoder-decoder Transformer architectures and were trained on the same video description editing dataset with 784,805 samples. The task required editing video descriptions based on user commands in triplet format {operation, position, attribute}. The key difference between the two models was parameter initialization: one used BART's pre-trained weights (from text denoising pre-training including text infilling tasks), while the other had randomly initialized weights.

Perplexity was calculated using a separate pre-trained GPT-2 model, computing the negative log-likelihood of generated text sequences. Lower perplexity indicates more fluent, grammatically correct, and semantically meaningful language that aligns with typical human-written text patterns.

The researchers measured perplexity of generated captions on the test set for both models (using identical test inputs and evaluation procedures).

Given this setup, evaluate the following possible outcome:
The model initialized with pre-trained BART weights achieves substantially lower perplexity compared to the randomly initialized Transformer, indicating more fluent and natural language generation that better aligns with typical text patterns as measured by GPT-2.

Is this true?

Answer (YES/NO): YES